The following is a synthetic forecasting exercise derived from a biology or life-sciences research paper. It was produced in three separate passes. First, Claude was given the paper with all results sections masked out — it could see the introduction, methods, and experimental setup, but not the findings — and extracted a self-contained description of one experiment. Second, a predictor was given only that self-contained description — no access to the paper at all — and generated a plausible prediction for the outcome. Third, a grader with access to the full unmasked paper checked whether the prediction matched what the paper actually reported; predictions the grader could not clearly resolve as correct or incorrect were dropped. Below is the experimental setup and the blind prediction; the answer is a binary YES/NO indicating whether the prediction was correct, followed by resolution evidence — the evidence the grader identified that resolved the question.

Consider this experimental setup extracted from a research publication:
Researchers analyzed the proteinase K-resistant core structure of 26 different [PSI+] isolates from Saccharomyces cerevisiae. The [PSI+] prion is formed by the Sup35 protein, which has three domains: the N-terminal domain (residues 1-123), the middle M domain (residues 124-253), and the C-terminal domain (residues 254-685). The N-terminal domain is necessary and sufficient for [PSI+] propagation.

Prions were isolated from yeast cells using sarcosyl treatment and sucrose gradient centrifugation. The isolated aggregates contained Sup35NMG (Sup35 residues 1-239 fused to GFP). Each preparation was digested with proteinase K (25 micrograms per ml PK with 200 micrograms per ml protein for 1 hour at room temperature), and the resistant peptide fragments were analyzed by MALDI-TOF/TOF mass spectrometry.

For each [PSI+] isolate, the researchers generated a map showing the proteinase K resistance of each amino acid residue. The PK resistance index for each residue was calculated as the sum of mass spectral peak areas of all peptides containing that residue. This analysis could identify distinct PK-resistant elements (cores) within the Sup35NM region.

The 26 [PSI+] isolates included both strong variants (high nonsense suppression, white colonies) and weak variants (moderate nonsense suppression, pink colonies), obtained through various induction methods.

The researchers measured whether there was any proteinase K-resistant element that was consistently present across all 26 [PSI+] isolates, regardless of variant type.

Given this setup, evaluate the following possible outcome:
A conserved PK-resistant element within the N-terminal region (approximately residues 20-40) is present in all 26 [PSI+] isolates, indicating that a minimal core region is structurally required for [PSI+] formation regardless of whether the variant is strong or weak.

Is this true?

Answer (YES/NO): NO